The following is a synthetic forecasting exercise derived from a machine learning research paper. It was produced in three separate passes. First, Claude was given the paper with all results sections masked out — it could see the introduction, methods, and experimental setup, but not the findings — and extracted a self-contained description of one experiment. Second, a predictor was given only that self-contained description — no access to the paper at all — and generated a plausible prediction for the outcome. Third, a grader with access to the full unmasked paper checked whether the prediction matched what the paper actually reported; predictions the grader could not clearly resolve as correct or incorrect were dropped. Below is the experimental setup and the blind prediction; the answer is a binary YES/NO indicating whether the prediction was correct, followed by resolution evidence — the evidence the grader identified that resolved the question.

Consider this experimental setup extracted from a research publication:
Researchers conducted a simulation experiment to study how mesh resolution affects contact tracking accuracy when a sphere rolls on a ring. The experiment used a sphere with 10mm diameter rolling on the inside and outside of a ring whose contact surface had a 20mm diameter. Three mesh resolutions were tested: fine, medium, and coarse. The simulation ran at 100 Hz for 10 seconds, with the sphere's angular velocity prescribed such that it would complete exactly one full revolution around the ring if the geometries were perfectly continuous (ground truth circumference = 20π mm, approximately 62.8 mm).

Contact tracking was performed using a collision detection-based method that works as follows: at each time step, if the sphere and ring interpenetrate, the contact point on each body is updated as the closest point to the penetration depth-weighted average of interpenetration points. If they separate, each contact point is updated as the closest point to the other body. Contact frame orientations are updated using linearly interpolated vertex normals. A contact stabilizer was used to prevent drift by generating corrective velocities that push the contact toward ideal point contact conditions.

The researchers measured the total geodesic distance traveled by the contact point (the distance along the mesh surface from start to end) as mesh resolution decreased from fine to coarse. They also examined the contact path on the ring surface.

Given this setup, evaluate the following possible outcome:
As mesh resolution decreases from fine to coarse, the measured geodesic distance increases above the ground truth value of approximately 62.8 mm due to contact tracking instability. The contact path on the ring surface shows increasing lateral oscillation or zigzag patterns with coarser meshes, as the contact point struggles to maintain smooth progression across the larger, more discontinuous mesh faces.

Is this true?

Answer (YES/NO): YES